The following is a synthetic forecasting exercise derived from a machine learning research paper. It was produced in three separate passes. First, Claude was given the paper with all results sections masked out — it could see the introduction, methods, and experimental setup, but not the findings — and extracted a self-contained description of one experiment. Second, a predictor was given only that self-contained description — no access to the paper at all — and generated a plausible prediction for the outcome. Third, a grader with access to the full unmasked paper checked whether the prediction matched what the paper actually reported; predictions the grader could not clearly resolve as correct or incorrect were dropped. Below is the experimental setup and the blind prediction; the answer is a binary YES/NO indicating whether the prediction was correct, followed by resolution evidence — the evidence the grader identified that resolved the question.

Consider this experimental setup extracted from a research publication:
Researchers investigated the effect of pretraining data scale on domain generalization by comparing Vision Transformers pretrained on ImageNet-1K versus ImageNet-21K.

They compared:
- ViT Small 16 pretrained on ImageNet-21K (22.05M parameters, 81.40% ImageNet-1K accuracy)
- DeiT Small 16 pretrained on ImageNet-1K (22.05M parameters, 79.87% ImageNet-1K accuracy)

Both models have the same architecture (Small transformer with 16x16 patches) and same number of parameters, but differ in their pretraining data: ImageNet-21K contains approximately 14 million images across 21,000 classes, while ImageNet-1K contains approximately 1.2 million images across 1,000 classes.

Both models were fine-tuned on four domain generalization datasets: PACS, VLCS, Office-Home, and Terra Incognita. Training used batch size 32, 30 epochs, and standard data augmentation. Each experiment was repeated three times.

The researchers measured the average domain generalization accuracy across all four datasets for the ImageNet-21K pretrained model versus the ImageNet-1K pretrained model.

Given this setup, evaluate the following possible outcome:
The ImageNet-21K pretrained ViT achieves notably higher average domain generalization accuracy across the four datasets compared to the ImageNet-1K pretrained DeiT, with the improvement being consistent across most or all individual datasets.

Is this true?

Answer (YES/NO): NO